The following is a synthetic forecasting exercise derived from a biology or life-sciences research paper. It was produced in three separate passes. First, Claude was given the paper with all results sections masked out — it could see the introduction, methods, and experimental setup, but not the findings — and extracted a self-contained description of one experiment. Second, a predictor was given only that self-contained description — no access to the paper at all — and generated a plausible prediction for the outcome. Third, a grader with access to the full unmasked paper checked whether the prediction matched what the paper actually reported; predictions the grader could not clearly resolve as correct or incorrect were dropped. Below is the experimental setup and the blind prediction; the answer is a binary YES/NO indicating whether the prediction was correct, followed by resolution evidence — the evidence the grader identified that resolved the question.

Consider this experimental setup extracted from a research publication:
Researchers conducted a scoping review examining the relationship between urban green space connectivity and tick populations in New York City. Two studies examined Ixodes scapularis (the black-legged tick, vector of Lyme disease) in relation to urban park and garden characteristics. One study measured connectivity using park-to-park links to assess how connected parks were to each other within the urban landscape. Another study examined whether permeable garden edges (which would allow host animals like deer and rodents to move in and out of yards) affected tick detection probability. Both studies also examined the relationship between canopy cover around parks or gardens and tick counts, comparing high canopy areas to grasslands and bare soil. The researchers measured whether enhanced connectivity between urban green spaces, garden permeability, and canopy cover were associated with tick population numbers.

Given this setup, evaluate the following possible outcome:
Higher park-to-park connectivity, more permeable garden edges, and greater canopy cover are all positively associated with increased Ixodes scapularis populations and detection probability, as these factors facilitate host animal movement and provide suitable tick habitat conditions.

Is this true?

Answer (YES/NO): NO